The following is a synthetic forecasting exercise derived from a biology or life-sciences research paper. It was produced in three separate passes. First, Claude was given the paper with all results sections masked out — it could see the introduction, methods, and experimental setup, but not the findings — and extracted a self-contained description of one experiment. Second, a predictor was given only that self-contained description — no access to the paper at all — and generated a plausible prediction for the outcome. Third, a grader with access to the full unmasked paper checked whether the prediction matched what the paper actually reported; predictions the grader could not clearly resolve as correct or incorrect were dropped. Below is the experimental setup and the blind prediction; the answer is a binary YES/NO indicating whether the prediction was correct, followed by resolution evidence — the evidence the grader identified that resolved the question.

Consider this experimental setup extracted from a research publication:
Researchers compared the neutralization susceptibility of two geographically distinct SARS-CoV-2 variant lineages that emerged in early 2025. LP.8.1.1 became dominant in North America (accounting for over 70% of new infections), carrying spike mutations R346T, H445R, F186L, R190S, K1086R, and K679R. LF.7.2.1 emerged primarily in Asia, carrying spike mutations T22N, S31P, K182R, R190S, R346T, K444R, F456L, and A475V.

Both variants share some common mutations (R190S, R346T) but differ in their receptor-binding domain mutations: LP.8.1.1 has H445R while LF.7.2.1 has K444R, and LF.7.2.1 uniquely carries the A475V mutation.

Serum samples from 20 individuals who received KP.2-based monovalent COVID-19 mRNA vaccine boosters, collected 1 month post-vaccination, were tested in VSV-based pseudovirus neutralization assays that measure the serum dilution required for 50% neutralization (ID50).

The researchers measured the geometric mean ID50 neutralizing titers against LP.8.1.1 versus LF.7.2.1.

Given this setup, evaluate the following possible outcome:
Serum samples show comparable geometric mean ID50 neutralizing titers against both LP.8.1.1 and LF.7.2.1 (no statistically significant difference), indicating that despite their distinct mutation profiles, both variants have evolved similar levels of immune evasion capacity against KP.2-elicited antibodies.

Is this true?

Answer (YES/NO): YES